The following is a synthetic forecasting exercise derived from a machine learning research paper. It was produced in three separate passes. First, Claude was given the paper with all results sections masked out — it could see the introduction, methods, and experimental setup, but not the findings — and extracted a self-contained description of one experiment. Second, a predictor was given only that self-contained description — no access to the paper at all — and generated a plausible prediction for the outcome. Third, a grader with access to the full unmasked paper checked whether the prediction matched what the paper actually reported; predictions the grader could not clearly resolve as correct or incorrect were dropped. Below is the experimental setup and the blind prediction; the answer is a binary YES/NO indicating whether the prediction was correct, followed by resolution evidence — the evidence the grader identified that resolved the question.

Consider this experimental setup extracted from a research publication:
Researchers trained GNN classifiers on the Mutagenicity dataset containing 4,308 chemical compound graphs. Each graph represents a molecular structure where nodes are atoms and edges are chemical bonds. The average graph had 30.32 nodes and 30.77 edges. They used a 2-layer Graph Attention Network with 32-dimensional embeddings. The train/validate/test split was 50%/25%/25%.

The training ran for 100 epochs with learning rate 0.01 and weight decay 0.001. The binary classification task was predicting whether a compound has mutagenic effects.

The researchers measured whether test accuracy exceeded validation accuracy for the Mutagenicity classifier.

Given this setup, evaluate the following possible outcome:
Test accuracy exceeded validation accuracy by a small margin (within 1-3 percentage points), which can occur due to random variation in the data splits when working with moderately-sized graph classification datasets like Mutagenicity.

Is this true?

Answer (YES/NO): NO